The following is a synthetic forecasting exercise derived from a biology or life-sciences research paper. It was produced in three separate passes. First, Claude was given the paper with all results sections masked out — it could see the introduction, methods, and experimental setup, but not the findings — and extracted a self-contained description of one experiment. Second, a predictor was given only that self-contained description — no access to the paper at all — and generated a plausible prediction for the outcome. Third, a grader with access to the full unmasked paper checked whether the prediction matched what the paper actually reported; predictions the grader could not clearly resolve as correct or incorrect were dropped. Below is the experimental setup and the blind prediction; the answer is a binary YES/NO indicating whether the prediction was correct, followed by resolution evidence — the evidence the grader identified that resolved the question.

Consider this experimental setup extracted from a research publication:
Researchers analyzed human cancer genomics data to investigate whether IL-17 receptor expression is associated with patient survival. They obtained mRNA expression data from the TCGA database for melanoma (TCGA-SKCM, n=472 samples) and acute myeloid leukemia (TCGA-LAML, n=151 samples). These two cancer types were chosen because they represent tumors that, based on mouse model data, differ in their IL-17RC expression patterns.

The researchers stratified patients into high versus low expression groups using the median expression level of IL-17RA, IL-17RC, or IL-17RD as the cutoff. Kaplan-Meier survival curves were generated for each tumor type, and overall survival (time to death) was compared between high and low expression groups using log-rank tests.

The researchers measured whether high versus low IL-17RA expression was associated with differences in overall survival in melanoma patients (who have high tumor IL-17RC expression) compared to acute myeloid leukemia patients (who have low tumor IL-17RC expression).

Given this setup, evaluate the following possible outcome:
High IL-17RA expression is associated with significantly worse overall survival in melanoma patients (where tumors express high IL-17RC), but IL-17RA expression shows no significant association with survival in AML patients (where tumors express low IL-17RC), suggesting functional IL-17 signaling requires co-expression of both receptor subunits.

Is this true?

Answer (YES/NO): NO